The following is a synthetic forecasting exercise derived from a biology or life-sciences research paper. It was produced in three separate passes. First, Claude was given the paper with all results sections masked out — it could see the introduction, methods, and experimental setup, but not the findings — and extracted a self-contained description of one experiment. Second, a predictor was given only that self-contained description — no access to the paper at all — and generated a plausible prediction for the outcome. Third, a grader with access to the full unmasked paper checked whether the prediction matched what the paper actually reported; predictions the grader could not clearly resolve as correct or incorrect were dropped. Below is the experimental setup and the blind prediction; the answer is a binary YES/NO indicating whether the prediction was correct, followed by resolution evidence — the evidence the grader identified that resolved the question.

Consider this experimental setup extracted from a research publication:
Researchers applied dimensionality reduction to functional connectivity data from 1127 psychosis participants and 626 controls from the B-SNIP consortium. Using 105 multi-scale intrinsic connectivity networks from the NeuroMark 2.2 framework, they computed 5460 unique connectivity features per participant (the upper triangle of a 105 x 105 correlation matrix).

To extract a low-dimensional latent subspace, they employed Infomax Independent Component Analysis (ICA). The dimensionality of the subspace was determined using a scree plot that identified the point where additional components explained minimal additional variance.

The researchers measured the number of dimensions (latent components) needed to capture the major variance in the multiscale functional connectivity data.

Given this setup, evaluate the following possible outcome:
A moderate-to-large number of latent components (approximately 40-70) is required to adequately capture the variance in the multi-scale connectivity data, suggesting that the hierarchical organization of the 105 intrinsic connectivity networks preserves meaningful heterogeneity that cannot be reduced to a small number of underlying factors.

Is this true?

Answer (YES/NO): NO